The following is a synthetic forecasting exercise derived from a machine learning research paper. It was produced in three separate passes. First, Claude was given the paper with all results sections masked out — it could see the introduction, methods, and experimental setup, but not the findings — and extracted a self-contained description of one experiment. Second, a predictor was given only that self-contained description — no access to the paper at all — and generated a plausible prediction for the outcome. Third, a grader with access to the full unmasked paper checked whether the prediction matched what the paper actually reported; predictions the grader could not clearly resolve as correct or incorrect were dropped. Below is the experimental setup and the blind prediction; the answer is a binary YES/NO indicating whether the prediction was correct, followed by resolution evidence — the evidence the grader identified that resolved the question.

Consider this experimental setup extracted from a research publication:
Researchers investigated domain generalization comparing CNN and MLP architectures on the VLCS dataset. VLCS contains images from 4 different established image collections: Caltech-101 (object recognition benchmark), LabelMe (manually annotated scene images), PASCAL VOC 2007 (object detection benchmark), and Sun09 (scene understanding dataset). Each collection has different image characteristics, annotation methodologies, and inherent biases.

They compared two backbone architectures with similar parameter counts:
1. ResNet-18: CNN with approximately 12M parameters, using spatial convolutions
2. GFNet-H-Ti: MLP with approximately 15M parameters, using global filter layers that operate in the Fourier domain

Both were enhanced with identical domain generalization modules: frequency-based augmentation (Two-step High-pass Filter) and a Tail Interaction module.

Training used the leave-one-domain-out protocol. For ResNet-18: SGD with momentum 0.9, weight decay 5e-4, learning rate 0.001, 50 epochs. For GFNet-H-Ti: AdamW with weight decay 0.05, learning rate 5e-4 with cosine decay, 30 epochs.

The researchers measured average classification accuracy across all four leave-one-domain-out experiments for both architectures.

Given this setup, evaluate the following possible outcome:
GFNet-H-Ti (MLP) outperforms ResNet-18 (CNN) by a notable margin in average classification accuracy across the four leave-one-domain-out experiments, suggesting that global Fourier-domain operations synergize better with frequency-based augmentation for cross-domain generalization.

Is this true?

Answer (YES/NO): YES